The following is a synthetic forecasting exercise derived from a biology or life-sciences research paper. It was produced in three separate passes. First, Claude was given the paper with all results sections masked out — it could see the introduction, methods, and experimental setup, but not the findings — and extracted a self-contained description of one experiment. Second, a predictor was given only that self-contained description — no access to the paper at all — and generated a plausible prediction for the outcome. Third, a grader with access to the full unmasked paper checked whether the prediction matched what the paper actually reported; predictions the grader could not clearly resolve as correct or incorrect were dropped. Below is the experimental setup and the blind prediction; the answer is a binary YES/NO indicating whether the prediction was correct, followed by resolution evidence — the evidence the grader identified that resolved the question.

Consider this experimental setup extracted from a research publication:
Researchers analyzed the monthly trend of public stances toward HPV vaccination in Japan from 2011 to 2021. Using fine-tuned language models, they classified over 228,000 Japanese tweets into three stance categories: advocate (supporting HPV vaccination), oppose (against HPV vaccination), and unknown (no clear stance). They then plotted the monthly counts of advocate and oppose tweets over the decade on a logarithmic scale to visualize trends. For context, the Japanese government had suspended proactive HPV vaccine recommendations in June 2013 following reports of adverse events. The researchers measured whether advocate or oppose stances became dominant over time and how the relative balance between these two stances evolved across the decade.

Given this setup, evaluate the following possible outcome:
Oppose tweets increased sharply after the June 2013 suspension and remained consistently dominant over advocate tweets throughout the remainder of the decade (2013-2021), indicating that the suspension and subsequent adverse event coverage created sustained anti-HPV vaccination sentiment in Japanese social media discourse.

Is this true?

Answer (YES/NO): NO